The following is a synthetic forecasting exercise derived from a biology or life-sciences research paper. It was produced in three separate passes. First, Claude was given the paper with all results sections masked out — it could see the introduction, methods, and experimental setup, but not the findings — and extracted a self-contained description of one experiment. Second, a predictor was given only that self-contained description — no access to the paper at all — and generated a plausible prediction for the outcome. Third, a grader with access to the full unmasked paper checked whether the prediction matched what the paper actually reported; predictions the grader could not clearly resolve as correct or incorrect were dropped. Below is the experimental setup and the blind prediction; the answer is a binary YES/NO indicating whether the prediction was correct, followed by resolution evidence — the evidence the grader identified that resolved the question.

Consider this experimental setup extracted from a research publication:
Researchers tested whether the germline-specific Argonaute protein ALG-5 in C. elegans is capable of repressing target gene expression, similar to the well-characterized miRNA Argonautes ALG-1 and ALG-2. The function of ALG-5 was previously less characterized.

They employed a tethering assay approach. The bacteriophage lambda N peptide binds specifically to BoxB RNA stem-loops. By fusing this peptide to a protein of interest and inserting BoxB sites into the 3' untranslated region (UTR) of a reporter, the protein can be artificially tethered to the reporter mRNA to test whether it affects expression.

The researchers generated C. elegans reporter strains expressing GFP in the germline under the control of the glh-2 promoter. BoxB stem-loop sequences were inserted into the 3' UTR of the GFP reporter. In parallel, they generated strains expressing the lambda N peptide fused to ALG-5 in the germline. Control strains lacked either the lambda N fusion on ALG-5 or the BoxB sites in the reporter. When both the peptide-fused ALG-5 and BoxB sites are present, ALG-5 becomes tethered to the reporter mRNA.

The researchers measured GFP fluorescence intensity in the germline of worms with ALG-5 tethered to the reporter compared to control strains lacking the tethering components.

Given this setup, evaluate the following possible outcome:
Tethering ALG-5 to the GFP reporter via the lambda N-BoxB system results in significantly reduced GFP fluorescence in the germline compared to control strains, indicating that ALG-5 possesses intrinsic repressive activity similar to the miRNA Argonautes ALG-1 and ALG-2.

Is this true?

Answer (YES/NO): YES